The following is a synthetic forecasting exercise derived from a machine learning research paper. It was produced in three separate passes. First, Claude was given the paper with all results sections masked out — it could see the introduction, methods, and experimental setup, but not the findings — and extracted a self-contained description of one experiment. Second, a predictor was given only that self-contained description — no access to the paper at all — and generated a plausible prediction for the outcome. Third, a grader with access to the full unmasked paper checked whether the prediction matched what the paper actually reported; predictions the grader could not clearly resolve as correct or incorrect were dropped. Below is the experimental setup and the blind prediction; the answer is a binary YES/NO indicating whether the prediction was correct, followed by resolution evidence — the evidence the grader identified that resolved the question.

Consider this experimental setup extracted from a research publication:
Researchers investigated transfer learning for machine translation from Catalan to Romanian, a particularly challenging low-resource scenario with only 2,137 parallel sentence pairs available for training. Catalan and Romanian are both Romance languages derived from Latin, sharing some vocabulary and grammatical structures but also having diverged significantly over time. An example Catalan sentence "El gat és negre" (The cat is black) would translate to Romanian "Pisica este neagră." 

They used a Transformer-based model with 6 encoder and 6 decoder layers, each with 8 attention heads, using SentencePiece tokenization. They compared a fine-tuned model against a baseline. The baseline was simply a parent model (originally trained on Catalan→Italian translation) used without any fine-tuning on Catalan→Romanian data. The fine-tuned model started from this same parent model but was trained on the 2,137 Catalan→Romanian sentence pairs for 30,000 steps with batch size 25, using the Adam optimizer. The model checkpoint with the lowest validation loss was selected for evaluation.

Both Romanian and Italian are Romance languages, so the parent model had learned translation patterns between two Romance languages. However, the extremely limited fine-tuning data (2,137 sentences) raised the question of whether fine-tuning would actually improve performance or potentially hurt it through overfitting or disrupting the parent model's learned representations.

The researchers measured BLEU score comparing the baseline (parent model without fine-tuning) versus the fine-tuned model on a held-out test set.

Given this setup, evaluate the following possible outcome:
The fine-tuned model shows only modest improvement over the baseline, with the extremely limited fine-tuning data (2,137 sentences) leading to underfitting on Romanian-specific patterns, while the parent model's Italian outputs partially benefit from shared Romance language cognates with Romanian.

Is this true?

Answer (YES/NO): NO